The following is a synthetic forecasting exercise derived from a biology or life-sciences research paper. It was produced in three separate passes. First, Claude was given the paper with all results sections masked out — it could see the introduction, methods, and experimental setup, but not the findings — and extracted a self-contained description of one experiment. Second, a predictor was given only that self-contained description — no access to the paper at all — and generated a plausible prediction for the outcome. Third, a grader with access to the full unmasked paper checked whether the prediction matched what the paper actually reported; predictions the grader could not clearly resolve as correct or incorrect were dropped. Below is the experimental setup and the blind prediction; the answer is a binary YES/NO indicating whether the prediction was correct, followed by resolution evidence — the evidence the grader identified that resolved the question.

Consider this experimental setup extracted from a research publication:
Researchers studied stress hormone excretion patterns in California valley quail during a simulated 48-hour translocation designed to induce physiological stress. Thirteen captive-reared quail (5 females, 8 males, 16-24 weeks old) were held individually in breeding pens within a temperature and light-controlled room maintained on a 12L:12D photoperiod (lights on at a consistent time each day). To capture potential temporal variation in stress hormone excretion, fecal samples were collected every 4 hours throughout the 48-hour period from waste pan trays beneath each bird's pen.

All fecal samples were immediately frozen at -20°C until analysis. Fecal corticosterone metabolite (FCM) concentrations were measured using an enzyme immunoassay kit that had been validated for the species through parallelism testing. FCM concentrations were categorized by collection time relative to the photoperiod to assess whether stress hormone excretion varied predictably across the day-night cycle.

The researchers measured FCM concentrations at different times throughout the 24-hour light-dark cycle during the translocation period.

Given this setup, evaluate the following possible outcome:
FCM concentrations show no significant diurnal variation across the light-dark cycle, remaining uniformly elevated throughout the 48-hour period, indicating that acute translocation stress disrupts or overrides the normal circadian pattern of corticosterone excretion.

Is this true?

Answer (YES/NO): NO